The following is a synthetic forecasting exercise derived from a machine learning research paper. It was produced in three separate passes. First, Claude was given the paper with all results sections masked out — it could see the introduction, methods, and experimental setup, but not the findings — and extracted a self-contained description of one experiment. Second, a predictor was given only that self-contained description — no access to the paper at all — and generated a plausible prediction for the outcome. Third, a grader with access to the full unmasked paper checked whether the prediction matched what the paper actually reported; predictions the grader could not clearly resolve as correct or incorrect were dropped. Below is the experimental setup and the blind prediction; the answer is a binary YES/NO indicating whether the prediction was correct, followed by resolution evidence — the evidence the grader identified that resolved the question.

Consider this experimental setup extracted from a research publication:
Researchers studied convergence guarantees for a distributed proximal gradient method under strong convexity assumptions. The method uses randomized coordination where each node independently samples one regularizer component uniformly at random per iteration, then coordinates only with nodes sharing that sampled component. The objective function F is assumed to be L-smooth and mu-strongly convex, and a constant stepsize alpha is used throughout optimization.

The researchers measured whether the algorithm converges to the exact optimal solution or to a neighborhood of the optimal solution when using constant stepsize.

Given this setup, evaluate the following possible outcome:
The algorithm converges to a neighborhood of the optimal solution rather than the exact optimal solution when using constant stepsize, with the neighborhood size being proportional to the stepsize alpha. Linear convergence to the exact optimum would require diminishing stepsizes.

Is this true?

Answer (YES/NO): NO